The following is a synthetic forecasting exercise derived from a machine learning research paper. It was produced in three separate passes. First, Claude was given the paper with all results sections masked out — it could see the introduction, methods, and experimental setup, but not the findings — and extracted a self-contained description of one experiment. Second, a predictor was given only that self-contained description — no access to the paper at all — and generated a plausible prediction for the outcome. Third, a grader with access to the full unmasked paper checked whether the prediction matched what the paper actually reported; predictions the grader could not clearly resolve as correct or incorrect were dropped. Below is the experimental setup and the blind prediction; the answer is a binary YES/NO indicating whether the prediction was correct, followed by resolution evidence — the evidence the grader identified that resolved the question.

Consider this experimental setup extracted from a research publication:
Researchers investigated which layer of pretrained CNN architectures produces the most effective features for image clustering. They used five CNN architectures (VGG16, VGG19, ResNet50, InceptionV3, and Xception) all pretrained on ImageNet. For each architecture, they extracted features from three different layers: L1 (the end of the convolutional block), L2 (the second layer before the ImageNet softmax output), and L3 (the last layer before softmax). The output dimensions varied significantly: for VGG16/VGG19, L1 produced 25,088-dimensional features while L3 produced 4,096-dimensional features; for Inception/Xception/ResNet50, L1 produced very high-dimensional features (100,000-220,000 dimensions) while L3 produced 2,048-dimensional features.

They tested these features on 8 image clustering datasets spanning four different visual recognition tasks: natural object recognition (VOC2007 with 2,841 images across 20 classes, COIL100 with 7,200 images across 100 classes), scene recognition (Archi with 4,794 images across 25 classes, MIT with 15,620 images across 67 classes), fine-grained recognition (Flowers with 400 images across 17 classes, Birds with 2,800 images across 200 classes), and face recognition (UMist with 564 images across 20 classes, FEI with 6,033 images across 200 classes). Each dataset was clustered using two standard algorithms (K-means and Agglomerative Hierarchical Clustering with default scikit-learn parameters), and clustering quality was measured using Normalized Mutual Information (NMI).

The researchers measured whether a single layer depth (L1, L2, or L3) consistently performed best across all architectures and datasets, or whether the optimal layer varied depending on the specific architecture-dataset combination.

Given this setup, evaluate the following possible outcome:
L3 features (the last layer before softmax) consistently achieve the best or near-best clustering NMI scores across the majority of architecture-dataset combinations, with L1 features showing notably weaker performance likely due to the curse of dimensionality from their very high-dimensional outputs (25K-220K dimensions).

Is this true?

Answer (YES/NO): NO